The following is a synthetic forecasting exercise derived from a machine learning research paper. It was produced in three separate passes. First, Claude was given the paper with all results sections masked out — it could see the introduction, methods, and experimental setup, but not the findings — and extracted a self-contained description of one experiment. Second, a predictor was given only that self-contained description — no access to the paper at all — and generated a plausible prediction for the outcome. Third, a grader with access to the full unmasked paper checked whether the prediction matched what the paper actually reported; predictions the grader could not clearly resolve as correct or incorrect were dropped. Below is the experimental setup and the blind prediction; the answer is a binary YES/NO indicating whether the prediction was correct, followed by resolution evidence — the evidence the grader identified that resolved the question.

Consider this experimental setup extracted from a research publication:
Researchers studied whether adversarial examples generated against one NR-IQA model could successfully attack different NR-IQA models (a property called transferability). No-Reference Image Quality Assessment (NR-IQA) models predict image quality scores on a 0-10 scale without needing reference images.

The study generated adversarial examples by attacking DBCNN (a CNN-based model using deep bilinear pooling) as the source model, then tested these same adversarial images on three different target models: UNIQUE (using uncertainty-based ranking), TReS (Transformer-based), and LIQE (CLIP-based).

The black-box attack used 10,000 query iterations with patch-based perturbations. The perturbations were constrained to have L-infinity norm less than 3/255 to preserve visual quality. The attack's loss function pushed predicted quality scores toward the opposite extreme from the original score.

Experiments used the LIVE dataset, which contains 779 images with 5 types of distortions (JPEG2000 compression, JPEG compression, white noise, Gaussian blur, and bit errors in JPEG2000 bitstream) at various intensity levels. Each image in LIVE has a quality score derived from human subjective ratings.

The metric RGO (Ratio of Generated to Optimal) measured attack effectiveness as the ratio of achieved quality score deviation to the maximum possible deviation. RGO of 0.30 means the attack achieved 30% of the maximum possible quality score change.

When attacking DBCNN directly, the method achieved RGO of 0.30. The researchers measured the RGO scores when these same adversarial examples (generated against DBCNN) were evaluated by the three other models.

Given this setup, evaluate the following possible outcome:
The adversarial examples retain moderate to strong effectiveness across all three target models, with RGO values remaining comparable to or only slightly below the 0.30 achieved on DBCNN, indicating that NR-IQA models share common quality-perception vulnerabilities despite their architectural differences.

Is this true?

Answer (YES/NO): NO